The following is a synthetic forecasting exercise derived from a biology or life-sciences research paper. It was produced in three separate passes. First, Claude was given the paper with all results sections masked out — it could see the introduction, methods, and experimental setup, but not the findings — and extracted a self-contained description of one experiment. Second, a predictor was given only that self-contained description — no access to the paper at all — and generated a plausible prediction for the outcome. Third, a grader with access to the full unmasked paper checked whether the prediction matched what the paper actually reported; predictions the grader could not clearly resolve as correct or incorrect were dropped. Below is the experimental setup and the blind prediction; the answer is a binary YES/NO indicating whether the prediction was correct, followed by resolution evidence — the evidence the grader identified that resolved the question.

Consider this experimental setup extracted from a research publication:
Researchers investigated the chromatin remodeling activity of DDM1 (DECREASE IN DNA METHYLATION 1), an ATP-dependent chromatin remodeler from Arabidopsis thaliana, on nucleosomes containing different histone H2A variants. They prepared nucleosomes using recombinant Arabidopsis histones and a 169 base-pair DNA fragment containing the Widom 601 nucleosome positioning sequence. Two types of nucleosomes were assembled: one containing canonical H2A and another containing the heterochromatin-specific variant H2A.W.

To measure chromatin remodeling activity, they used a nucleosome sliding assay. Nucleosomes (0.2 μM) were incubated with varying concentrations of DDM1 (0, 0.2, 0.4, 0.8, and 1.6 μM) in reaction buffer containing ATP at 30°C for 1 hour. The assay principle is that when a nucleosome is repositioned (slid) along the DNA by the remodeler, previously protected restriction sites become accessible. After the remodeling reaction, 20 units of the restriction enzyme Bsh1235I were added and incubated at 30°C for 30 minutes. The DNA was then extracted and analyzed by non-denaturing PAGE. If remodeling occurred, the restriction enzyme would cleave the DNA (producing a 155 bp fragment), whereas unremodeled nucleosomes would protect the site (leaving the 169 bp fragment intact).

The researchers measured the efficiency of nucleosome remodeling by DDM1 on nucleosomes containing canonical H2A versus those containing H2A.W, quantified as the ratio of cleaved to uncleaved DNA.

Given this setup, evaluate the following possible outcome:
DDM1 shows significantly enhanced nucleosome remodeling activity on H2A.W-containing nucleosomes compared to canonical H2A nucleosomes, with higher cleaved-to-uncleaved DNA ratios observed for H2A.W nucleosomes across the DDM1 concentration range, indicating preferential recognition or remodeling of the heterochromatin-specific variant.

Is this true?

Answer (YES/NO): NO